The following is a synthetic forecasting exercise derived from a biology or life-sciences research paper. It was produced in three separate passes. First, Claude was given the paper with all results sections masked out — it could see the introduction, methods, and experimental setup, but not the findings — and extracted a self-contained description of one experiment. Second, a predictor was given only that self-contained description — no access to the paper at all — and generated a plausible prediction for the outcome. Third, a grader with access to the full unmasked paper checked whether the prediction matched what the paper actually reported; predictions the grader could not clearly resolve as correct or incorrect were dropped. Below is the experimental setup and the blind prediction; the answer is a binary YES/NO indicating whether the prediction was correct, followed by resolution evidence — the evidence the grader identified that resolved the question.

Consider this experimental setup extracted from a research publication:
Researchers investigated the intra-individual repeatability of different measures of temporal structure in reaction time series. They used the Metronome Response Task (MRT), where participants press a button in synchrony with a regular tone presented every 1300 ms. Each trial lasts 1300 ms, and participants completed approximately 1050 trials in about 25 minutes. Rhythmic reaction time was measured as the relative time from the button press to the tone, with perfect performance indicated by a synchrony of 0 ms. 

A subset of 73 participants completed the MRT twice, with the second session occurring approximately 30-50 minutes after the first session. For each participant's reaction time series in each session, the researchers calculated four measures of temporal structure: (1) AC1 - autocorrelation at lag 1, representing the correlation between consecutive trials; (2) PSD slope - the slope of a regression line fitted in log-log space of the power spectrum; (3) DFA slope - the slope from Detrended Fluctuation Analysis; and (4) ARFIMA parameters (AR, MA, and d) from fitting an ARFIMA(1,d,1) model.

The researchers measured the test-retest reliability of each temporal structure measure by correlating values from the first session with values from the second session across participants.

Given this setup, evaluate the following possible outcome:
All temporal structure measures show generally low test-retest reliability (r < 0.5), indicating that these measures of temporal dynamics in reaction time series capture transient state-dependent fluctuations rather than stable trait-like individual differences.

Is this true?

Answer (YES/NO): NO